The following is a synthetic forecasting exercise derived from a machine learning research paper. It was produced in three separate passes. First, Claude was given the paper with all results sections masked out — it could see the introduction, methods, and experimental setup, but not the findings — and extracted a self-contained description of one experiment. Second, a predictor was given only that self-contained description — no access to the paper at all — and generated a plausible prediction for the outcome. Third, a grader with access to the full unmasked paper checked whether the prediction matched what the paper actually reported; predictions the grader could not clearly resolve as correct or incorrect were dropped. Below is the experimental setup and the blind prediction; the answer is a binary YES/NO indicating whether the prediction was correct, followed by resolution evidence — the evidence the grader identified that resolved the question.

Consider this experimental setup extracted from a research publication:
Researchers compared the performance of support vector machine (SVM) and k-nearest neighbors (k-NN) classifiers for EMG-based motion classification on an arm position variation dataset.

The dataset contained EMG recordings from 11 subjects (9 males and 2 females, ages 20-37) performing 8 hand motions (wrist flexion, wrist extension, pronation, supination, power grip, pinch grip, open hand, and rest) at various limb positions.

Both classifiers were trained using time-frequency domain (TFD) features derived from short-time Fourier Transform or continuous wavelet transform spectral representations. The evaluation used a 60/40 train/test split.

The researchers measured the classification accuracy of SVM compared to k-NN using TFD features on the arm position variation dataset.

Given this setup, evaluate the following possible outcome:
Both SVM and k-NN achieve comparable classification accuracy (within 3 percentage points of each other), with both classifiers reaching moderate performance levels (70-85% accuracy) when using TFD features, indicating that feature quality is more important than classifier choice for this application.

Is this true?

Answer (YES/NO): NO